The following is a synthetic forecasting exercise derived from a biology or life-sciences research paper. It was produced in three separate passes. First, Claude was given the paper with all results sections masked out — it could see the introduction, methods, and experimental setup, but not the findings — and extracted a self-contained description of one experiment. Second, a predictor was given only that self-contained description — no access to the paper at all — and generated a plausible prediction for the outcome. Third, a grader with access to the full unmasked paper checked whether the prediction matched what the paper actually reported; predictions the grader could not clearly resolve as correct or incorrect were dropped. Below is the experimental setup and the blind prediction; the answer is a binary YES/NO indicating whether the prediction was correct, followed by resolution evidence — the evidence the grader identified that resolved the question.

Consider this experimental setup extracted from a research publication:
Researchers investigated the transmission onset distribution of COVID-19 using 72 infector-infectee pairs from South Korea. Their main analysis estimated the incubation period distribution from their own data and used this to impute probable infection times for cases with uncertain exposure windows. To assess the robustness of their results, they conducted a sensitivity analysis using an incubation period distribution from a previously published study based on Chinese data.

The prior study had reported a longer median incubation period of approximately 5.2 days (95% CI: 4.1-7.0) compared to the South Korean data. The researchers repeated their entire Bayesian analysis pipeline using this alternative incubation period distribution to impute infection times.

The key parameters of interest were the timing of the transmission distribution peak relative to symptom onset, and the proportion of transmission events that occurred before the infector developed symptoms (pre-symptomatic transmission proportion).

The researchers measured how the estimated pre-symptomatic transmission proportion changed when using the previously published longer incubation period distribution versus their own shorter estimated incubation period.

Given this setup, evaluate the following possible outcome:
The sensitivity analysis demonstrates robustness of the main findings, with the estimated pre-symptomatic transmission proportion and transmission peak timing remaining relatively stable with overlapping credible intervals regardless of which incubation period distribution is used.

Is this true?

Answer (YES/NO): NO